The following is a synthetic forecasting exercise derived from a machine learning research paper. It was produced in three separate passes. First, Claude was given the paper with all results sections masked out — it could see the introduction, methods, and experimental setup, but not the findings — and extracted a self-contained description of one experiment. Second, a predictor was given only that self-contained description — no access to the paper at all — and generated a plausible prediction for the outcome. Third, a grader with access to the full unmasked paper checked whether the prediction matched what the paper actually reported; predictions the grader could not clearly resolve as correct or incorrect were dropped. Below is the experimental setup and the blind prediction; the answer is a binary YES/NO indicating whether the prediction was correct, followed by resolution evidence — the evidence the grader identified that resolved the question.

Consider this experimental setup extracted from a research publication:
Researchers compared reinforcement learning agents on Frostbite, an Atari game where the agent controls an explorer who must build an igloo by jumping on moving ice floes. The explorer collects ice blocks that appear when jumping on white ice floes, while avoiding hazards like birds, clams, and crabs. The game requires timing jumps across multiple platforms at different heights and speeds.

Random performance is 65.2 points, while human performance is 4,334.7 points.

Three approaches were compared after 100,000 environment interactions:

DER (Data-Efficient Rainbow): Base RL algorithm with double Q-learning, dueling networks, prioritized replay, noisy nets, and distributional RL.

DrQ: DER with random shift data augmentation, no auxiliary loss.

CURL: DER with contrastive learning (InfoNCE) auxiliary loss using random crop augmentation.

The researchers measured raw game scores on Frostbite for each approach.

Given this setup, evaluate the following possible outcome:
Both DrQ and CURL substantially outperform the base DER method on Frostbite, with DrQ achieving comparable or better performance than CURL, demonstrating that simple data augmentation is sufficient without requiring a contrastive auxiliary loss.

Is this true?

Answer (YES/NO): NO